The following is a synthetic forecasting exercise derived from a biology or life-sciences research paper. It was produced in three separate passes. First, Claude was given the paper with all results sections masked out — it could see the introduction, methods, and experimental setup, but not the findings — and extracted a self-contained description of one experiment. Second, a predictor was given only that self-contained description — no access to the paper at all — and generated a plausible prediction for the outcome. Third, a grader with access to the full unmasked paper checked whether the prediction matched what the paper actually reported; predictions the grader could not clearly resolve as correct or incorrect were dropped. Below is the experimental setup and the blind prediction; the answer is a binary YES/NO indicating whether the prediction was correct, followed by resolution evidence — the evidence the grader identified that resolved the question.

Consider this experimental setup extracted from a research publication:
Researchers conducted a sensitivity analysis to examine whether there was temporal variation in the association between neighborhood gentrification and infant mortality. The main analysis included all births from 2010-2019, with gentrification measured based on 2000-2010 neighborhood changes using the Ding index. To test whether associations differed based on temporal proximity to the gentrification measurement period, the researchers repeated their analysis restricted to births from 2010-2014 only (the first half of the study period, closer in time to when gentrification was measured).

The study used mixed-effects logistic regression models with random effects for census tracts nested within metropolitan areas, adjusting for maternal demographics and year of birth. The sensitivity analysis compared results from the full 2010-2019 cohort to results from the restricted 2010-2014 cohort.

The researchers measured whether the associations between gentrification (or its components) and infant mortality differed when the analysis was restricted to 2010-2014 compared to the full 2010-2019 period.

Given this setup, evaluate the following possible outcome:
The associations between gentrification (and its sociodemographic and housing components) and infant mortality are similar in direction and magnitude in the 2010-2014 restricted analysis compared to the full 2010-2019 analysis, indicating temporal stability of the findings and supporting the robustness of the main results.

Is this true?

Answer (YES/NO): YES